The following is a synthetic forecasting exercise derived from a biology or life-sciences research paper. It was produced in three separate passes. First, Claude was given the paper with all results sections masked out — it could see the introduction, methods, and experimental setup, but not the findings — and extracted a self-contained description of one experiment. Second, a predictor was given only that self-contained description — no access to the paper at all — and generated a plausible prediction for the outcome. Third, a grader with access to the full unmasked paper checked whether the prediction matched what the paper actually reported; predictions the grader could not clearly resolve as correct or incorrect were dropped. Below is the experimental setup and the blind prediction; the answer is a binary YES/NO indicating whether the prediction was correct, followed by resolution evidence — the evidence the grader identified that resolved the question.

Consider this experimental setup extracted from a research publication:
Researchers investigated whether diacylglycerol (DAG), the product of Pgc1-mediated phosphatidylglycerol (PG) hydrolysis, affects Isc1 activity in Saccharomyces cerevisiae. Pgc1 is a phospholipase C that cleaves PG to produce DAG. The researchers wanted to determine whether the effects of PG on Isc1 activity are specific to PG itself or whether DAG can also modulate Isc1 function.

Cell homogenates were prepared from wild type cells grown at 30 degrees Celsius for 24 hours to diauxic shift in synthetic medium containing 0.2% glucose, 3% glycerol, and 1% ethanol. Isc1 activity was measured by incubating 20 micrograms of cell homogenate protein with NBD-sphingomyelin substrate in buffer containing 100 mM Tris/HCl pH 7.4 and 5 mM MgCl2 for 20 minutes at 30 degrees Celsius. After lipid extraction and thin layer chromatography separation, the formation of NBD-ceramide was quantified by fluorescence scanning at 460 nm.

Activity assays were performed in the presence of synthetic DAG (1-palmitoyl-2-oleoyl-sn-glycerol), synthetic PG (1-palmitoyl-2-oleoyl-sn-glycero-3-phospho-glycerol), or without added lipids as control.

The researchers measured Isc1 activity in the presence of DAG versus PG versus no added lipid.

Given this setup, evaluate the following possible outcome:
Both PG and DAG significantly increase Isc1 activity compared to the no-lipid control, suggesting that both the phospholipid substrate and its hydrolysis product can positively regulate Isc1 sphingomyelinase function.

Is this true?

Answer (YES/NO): NO